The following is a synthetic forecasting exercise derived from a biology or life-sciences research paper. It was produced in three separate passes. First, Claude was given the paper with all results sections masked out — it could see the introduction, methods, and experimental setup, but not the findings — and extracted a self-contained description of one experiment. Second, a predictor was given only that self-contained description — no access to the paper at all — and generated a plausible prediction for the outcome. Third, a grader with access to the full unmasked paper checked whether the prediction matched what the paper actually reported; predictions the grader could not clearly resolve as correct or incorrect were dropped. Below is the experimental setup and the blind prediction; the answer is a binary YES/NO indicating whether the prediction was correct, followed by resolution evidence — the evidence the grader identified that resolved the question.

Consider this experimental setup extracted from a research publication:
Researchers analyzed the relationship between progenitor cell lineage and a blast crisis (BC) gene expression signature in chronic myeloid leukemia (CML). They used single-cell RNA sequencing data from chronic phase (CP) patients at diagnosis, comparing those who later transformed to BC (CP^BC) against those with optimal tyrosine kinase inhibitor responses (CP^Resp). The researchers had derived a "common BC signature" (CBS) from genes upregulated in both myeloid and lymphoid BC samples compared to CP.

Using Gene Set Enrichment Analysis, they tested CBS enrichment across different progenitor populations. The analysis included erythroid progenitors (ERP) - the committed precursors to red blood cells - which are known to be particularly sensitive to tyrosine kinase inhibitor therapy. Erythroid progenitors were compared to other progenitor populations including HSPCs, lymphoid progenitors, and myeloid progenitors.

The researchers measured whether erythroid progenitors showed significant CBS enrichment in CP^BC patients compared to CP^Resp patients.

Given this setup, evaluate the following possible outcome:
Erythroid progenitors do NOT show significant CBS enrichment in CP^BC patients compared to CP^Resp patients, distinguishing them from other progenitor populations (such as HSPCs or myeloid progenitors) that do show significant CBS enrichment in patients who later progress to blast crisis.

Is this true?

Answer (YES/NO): YES